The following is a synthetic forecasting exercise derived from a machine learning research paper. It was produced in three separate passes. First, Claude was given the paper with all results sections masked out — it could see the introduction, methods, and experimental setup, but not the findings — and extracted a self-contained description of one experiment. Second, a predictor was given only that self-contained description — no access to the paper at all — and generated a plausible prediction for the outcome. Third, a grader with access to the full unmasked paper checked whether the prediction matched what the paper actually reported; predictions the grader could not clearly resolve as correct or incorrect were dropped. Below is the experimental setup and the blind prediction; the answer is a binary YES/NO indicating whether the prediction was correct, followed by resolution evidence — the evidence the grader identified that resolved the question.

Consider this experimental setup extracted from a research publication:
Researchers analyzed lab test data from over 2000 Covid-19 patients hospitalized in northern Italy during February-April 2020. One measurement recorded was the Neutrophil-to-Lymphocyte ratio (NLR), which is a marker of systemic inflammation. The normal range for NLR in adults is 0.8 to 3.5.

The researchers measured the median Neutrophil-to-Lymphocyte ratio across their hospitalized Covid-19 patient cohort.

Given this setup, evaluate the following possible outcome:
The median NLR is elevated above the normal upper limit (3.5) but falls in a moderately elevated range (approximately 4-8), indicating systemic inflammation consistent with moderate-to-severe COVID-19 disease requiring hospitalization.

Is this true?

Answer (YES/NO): YES